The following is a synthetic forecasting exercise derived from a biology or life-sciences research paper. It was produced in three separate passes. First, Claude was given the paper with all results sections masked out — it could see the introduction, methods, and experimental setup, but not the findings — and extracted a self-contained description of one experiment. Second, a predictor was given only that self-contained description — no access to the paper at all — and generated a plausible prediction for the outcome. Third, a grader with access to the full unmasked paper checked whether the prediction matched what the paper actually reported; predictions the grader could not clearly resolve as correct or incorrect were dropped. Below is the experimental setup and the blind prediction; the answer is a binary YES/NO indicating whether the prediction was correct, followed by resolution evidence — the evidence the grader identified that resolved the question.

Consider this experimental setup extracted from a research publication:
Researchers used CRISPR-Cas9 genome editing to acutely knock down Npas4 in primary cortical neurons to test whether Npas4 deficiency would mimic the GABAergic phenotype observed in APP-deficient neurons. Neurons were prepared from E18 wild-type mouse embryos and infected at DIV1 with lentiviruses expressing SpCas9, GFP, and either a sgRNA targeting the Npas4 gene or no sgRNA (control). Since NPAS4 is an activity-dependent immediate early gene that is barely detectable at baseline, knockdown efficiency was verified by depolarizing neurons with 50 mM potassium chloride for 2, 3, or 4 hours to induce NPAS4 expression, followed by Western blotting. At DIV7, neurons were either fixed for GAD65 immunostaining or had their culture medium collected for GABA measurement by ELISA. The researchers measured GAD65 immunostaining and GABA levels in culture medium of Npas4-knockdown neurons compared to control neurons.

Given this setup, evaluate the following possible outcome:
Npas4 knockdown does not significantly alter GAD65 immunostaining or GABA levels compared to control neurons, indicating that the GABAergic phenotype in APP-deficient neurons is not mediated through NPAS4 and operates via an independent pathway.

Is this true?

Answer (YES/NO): NO